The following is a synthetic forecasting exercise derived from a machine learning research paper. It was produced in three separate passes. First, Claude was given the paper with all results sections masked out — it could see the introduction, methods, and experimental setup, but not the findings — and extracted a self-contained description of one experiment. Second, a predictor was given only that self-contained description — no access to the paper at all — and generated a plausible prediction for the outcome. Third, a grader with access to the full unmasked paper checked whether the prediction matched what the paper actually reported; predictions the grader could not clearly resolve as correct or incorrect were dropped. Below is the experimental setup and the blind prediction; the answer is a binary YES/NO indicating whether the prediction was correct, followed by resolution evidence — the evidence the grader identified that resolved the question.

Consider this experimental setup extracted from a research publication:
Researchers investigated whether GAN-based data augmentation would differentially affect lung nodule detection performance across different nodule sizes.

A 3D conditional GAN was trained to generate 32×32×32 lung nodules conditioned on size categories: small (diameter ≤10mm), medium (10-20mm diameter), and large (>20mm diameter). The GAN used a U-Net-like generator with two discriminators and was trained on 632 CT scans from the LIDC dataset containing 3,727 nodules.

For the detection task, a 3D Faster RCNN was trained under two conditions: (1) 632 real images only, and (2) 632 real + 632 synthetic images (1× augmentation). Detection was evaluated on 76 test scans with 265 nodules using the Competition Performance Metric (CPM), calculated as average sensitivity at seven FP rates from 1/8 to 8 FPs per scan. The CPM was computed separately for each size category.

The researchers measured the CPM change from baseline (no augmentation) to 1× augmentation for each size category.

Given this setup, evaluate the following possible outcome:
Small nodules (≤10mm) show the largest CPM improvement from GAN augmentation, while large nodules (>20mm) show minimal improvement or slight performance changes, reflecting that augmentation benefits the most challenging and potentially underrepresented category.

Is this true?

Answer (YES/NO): NO